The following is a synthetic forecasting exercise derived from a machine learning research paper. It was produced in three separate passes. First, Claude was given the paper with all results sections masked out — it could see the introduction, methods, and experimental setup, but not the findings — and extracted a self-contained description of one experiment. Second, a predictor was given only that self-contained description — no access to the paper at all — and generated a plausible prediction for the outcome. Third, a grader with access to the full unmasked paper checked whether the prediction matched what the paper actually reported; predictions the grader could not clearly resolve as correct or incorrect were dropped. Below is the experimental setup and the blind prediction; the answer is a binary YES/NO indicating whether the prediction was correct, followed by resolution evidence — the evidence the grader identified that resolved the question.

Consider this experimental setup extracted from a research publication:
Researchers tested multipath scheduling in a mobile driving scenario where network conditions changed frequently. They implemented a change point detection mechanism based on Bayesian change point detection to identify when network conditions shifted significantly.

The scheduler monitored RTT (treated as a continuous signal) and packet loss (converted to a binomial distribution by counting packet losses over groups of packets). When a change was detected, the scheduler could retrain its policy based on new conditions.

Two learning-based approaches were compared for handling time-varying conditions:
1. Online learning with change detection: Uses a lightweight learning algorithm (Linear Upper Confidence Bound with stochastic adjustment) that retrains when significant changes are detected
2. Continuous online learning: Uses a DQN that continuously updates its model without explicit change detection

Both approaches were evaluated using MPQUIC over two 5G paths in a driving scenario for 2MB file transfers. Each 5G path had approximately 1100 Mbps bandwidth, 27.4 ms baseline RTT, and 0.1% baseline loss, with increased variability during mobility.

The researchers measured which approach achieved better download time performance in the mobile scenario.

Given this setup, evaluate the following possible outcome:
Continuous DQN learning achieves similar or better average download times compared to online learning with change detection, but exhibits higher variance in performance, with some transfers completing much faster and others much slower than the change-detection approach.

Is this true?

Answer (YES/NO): NO